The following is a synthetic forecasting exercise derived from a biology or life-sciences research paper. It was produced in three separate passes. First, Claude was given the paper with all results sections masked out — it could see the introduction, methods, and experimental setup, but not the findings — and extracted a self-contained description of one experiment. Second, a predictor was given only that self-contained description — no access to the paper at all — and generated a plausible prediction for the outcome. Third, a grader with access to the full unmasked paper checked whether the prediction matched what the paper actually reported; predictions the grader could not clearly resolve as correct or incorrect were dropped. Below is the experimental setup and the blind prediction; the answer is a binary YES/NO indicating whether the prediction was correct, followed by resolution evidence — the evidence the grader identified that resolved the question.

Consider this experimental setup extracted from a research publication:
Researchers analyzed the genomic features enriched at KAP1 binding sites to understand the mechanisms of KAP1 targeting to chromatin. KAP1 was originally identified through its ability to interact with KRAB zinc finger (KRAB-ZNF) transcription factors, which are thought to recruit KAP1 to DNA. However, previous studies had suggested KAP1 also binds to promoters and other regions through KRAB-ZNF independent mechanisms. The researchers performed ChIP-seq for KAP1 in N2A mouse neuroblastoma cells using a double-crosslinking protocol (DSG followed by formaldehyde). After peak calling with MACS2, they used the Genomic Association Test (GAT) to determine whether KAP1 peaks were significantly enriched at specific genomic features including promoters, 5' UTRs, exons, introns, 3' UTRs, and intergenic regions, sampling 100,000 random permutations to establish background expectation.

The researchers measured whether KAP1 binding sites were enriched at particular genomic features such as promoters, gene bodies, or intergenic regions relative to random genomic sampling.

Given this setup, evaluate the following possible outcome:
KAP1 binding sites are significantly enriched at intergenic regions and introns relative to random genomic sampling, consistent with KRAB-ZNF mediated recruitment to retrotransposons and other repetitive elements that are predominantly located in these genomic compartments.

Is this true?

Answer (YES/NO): NO